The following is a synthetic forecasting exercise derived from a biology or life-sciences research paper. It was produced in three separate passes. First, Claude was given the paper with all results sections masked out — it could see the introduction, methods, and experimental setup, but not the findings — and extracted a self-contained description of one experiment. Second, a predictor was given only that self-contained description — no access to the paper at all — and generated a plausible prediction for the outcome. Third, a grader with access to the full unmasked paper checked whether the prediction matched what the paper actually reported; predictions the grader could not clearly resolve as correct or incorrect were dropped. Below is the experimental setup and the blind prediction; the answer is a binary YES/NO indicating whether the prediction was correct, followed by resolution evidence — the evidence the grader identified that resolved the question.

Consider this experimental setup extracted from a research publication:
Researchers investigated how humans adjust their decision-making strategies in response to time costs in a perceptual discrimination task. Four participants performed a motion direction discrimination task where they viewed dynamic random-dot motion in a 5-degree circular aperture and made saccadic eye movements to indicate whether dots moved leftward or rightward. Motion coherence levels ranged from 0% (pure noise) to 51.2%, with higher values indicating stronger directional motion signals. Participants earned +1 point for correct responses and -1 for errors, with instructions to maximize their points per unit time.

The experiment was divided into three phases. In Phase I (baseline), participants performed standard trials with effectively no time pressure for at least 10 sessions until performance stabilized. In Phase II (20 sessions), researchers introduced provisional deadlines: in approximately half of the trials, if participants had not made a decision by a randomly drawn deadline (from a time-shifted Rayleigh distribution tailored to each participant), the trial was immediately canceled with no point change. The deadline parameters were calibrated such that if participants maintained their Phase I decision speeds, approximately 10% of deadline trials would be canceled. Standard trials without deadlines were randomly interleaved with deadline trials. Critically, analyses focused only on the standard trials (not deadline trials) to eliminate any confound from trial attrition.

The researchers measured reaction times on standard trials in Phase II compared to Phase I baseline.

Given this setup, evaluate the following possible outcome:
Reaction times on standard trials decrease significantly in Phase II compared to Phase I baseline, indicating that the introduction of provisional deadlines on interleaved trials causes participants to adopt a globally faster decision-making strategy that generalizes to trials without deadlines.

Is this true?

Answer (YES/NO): YES